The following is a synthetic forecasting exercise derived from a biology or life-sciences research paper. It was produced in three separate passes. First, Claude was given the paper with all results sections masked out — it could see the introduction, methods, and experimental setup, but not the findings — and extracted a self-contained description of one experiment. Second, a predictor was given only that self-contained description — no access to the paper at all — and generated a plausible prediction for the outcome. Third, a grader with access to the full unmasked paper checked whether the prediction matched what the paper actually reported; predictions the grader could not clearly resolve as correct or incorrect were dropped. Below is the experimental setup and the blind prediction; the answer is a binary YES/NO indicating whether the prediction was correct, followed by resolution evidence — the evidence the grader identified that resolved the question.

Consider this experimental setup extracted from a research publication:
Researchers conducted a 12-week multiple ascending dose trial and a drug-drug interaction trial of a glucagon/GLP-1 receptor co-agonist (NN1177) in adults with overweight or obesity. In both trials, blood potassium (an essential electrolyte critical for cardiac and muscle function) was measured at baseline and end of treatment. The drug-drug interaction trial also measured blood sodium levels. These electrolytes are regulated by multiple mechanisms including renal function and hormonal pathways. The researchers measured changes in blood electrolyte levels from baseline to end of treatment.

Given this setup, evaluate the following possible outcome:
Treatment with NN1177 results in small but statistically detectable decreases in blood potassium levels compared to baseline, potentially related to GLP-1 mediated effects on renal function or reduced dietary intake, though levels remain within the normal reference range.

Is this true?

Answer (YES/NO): NO